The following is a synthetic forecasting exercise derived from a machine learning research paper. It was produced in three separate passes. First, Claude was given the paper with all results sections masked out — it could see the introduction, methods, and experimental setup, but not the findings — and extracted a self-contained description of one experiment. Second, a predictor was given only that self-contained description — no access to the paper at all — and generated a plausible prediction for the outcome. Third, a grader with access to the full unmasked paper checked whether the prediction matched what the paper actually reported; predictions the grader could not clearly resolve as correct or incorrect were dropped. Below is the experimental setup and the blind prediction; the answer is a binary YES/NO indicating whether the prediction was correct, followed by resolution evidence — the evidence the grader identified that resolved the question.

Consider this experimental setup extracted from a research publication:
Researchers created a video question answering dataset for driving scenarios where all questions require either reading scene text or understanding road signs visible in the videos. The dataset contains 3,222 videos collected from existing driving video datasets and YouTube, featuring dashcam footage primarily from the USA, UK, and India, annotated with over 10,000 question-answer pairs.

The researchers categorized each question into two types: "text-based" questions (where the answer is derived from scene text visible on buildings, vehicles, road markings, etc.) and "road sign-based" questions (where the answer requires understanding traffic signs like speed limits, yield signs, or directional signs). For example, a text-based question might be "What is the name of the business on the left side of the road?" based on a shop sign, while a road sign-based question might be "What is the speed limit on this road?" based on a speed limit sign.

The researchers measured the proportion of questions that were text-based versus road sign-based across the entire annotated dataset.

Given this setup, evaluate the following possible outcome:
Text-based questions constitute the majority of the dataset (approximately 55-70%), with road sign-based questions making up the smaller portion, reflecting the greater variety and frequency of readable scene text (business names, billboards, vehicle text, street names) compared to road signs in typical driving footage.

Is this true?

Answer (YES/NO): YES